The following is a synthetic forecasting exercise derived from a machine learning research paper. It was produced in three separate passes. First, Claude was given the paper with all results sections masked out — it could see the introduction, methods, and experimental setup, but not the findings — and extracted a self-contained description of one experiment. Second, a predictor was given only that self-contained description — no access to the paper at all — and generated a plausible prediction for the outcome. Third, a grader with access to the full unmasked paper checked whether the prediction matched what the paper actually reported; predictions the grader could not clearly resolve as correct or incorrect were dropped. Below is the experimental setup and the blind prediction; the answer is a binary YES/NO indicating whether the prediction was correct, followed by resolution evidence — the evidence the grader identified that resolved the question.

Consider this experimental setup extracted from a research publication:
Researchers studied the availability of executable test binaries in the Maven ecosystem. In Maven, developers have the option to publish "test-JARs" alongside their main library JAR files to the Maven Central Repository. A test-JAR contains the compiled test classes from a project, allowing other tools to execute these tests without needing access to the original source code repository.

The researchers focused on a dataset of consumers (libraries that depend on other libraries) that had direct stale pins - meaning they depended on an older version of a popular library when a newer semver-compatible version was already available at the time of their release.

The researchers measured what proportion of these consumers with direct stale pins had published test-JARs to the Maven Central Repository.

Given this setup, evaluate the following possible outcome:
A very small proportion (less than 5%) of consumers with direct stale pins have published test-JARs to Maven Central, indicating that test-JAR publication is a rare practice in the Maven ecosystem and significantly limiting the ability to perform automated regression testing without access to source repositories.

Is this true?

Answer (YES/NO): NO